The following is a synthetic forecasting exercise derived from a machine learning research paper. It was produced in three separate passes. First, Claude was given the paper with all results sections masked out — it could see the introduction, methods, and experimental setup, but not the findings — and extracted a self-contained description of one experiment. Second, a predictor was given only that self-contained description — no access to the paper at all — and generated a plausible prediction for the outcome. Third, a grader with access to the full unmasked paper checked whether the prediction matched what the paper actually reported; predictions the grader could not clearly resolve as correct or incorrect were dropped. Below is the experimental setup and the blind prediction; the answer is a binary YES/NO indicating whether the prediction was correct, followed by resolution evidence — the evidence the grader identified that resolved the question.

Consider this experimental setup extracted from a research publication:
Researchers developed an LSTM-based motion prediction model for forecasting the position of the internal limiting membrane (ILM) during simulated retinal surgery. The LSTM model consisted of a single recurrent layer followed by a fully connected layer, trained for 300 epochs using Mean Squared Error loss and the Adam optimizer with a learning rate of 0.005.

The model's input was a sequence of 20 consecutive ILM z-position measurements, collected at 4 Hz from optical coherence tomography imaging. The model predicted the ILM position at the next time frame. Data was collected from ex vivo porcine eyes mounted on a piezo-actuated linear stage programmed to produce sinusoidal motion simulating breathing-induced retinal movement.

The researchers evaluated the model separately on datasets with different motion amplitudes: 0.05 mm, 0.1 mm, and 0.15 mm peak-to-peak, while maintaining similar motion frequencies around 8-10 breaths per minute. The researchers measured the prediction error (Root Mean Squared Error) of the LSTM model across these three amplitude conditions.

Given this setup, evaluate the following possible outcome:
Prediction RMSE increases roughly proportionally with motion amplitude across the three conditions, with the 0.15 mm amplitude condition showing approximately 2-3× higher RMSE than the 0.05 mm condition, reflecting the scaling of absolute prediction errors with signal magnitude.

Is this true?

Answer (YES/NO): NO